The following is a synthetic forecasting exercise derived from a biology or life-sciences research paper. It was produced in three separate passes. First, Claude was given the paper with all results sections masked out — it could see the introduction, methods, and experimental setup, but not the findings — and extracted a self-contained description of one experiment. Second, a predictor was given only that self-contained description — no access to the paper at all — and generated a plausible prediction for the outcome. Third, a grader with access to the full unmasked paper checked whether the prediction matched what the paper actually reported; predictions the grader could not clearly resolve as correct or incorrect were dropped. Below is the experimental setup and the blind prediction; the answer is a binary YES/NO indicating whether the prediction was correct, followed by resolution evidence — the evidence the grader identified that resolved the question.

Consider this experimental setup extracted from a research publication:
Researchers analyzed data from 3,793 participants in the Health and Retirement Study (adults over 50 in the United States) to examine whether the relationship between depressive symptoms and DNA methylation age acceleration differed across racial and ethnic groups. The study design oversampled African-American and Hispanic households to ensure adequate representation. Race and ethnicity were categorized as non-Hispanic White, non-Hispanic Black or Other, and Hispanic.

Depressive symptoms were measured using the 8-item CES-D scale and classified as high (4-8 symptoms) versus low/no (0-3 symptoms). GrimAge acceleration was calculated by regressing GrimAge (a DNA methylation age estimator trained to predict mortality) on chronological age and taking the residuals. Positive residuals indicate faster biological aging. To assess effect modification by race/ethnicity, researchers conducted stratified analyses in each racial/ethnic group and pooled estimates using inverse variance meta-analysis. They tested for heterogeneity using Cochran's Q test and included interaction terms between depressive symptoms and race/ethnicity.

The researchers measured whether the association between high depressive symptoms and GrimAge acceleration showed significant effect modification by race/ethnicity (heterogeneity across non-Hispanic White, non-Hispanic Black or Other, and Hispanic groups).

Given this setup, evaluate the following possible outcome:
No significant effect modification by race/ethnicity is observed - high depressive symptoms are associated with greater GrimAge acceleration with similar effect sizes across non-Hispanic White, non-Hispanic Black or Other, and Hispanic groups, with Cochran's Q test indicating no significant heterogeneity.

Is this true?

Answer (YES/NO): YES